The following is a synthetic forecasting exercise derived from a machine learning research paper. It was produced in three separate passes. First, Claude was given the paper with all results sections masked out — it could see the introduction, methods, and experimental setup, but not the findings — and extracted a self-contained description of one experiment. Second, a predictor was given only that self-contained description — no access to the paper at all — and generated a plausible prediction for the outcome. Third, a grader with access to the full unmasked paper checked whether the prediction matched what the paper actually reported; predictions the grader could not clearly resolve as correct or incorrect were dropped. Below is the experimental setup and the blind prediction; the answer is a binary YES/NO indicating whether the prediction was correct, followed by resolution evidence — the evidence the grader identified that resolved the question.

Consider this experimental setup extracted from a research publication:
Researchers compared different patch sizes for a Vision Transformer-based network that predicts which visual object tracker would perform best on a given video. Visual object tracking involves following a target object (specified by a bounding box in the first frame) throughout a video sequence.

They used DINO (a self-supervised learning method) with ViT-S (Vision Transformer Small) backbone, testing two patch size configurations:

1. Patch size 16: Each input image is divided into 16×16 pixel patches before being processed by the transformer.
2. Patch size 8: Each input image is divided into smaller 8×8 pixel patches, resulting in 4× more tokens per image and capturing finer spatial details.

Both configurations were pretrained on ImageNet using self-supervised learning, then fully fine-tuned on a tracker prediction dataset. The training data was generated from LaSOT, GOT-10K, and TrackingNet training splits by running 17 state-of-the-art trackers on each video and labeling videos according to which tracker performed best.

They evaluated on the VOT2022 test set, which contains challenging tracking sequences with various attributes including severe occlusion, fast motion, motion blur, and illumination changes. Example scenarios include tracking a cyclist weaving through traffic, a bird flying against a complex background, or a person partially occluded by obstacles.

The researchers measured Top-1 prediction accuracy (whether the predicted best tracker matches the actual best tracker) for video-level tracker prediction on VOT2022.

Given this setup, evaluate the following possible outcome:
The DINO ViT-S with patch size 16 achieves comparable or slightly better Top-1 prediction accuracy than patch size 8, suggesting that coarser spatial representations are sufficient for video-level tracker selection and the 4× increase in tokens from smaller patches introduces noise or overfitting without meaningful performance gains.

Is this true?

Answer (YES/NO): NO